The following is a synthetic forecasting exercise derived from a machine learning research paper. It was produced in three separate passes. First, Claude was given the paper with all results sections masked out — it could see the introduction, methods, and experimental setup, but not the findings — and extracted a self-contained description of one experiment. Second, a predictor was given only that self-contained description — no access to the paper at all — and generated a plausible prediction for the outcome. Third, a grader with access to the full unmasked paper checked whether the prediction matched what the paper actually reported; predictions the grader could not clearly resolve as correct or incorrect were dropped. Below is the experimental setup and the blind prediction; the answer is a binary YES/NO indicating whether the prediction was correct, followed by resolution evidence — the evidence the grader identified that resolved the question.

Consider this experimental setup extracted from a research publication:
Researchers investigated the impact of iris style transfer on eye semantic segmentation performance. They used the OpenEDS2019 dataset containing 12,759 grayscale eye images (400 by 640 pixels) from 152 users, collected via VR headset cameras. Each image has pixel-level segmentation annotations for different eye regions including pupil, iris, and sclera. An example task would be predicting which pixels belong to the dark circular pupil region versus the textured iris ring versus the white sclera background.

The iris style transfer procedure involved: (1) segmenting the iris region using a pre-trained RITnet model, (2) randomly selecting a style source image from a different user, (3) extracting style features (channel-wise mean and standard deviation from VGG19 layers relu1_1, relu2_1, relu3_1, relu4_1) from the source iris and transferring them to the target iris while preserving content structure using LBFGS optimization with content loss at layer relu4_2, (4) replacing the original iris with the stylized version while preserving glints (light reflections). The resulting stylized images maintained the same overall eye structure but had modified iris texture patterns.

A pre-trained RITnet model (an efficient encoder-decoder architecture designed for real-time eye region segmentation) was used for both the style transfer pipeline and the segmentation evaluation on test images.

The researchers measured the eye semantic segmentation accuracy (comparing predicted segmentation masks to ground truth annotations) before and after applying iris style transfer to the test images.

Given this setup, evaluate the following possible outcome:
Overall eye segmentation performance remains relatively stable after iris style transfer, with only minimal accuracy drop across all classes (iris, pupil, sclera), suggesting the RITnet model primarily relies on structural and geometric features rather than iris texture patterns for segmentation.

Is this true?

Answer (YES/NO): YES